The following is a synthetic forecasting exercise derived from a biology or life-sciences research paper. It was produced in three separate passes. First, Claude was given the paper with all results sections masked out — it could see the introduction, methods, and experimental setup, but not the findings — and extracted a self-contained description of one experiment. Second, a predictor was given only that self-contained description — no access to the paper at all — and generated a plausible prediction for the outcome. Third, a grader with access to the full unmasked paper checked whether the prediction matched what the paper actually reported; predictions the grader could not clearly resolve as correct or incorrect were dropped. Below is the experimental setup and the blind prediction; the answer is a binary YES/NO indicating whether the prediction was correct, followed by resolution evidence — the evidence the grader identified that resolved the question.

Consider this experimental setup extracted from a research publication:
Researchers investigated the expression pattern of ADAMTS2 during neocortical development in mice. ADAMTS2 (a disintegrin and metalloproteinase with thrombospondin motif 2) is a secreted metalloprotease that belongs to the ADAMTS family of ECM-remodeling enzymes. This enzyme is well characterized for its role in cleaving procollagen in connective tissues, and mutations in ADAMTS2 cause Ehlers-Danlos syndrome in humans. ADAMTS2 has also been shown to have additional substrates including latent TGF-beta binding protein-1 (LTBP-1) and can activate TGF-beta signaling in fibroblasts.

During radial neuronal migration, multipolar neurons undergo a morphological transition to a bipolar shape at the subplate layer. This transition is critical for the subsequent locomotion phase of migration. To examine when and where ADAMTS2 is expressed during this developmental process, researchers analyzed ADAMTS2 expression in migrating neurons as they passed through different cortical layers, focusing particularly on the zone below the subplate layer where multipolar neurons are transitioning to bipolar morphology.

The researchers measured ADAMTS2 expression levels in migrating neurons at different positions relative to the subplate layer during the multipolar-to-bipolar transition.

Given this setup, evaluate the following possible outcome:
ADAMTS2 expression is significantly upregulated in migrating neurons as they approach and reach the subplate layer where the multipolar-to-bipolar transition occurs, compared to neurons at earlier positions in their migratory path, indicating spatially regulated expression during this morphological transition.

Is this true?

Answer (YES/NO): YES